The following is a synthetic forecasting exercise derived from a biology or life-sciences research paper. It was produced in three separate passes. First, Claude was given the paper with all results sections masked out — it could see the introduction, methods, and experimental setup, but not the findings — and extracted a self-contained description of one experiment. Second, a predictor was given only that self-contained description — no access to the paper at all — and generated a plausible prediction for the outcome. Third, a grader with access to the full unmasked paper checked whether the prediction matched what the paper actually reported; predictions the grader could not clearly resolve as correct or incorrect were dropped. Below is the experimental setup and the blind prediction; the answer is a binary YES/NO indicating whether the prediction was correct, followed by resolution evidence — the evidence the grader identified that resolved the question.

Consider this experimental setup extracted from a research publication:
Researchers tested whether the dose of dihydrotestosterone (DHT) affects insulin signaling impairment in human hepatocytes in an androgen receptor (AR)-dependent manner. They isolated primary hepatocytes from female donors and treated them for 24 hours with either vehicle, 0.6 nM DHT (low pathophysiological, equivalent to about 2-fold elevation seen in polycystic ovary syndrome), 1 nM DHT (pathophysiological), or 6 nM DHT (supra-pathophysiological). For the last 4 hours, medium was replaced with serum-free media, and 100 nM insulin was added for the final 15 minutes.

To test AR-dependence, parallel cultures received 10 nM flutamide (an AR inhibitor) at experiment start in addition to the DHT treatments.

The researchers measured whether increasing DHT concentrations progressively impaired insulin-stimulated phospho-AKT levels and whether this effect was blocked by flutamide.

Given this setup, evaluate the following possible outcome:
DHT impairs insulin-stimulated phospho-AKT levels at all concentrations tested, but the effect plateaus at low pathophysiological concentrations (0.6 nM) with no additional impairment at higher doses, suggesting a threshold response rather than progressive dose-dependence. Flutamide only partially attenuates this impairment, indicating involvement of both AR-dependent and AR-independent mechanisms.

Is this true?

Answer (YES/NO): NO